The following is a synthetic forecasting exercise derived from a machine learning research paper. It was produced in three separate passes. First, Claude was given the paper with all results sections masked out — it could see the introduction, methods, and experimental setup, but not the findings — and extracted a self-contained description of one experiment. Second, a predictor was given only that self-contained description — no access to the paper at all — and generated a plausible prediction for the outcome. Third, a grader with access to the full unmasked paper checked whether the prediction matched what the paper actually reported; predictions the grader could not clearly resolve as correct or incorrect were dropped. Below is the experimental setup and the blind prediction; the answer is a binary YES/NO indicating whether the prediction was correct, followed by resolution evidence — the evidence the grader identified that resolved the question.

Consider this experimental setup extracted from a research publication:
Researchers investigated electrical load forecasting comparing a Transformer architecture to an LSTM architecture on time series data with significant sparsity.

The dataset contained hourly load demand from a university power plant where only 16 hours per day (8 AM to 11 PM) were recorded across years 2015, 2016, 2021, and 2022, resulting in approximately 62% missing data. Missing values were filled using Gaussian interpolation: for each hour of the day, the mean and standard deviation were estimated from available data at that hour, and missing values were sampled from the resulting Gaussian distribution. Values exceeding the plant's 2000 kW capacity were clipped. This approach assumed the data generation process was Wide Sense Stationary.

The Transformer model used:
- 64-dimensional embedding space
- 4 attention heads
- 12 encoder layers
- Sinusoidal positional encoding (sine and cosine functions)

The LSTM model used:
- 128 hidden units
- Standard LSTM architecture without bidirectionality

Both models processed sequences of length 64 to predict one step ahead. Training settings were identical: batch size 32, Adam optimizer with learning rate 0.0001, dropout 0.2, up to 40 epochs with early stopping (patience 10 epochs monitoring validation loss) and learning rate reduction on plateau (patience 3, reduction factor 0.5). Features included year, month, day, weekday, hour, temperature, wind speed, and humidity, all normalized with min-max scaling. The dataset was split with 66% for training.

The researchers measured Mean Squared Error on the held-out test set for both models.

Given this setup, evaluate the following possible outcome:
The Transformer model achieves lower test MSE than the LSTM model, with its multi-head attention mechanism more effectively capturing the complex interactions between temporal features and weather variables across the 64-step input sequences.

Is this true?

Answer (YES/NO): NO